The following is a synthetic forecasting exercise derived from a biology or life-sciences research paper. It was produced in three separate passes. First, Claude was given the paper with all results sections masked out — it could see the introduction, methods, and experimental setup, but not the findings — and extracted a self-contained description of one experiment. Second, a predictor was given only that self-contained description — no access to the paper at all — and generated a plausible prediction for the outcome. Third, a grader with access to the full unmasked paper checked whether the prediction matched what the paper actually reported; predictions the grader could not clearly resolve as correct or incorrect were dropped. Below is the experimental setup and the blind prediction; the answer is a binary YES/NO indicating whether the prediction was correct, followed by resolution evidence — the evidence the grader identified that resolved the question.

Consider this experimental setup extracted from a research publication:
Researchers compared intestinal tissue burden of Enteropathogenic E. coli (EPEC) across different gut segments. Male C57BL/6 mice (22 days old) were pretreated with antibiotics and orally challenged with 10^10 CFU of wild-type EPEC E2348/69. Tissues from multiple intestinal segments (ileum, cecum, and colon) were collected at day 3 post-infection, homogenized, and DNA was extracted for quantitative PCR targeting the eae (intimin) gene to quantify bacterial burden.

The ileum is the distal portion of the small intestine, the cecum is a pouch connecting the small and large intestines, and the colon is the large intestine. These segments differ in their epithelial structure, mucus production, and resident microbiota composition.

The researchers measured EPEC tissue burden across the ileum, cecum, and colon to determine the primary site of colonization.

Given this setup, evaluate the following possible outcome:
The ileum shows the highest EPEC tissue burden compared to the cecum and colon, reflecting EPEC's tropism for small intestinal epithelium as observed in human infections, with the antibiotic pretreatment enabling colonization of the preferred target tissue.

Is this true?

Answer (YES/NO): NO